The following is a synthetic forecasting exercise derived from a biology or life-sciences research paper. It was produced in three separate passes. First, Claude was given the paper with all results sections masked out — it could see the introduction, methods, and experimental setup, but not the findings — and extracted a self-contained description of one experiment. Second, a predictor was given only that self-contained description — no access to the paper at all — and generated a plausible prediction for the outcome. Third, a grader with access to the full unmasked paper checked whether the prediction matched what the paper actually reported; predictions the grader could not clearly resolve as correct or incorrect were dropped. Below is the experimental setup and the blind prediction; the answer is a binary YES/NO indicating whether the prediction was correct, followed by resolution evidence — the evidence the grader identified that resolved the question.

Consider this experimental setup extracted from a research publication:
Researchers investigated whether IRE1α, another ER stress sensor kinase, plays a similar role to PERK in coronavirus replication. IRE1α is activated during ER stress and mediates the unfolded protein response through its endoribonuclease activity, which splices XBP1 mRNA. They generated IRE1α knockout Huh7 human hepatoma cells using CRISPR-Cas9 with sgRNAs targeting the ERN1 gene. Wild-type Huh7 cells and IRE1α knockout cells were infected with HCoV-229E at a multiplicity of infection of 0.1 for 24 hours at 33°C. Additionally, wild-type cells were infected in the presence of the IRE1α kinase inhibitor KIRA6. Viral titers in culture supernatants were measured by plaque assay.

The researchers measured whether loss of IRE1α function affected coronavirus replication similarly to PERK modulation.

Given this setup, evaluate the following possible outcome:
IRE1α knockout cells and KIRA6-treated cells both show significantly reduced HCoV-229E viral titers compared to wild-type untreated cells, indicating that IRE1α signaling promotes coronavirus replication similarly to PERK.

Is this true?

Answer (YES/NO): NO